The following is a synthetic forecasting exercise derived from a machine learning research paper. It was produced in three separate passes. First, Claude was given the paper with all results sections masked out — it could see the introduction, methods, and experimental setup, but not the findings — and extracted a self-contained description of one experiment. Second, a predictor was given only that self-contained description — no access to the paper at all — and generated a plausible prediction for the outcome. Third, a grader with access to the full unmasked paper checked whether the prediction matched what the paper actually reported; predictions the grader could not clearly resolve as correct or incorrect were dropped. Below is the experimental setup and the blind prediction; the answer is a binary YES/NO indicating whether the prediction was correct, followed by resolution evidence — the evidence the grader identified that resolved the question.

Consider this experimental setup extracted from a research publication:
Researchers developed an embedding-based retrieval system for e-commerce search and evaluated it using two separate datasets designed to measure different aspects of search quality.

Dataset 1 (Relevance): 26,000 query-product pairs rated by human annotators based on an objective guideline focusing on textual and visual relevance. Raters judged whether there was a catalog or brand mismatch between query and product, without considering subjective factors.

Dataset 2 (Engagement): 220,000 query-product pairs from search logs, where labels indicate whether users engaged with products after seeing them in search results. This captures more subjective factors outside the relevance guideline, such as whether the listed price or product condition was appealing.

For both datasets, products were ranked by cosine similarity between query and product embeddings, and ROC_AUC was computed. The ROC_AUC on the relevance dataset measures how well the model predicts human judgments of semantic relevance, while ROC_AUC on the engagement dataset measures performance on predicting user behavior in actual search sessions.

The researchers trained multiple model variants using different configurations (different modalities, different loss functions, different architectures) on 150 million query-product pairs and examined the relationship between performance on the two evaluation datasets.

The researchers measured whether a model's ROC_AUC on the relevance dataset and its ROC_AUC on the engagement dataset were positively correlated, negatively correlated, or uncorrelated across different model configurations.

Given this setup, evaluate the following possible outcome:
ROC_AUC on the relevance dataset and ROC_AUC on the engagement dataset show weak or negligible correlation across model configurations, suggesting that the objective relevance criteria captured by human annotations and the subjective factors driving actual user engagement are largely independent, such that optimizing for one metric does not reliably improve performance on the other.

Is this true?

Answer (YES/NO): NO